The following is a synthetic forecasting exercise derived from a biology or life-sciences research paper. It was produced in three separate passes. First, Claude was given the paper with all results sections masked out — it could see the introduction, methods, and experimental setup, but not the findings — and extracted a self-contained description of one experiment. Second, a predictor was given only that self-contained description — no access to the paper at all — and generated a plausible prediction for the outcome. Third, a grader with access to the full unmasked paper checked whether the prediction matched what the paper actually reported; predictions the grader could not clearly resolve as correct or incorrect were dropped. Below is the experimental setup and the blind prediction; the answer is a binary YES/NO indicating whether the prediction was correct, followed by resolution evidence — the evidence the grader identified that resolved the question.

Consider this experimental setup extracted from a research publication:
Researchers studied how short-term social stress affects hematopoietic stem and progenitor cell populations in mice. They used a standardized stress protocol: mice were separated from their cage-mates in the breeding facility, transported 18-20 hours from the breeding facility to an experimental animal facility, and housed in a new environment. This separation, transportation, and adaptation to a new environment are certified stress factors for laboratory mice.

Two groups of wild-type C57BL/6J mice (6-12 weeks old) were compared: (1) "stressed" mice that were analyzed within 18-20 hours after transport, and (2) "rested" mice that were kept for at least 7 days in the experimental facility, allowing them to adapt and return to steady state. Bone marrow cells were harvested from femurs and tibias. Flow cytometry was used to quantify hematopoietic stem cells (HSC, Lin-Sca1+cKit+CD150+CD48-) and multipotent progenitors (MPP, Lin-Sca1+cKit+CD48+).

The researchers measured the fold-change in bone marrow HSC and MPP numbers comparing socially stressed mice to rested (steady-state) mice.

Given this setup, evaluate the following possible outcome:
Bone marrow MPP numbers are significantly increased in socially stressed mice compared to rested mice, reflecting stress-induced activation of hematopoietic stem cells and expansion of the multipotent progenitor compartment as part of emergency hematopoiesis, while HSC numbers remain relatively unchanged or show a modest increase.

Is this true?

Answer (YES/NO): NO